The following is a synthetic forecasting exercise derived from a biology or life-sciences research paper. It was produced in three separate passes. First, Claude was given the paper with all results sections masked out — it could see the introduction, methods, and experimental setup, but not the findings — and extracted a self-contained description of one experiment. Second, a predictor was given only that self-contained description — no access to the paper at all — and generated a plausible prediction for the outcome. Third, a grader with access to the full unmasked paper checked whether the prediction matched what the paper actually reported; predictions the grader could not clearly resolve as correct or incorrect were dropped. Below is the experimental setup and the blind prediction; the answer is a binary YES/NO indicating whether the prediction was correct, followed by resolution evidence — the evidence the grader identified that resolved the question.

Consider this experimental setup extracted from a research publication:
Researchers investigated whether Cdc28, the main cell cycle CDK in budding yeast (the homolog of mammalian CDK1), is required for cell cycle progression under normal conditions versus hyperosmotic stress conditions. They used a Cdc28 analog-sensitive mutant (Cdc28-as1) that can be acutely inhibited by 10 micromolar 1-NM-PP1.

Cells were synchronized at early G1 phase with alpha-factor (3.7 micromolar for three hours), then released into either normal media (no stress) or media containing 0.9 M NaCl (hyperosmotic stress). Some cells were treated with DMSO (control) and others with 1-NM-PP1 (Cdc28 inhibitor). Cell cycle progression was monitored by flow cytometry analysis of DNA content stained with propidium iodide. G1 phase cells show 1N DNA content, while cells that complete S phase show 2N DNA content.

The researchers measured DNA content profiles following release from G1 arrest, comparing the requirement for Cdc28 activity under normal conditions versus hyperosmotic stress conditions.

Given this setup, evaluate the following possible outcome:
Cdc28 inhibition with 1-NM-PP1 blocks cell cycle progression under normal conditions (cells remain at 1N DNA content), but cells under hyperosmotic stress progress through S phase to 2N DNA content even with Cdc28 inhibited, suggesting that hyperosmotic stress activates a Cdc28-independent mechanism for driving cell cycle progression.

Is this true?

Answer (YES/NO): NO